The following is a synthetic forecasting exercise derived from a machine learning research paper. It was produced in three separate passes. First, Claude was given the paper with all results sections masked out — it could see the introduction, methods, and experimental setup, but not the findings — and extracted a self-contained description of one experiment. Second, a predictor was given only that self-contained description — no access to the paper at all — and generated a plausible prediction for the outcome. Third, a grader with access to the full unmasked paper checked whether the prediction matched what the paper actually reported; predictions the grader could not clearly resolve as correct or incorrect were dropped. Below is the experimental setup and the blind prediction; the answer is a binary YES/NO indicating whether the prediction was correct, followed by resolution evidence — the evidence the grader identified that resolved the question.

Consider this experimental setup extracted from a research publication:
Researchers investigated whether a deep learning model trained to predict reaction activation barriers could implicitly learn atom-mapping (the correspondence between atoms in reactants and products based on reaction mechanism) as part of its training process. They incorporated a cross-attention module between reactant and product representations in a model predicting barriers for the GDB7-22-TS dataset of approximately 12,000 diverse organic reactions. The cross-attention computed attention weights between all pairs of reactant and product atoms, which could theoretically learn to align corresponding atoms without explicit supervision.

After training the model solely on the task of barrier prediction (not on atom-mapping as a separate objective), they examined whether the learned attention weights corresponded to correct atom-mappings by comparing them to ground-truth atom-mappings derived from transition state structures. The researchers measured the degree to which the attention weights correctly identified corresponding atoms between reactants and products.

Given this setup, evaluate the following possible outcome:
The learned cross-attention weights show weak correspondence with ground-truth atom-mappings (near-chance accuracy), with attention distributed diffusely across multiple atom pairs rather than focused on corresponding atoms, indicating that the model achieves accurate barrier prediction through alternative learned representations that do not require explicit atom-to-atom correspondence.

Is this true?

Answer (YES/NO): YES